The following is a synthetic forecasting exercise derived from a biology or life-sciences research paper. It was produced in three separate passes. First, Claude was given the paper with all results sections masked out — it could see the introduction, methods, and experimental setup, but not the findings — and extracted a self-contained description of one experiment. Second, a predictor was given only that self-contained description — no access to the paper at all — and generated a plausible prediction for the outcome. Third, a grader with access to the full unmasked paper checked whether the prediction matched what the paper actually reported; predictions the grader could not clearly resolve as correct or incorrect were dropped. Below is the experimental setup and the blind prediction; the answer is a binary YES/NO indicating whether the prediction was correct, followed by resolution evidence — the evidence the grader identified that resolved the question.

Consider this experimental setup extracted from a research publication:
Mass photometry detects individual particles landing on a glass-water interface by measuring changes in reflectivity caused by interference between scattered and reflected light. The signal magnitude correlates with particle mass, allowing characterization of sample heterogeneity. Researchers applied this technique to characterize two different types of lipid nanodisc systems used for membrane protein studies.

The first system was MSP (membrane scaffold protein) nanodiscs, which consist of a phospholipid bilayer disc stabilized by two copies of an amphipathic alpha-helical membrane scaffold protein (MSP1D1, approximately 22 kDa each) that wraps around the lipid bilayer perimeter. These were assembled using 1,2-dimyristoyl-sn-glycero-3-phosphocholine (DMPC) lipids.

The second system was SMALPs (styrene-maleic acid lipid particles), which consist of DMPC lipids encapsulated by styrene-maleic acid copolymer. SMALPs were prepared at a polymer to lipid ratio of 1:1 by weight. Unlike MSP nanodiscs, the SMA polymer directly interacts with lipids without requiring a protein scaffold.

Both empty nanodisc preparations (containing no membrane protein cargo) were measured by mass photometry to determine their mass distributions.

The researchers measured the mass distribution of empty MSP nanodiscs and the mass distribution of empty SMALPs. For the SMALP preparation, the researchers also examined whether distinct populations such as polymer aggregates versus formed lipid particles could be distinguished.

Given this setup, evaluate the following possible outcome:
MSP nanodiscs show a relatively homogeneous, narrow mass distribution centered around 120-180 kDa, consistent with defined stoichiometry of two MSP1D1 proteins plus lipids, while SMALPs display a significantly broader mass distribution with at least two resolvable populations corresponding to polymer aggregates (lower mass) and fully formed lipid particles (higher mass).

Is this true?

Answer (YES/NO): NO